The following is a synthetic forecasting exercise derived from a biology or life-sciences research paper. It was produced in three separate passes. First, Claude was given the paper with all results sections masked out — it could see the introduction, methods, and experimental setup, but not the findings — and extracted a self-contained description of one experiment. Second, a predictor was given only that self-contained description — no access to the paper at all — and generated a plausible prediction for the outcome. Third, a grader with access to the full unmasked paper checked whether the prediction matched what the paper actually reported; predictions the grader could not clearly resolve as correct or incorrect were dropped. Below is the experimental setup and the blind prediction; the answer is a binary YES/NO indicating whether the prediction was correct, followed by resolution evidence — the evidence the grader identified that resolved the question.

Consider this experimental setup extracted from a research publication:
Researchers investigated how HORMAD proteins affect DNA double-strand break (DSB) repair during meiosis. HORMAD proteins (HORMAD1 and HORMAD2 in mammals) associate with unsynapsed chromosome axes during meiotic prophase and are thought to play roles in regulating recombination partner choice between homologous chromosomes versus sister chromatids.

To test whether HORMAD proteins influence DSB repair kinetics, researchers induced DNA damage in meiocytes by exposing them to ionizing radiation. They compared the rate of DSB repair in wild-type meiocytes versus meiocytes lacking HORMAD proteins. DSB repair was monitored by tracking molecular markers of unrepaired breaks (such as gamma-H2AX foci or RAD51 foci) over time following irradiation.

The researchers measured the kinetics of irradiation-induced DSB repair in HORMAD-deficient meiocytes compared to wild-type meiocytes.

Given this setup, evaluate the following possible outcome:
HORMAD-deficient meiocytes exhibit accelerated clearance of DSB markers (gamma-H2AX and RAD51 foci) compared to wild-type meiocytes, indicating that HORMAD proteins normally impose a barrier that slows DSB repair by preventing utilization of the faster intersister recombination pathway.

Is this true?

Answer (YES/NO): YES